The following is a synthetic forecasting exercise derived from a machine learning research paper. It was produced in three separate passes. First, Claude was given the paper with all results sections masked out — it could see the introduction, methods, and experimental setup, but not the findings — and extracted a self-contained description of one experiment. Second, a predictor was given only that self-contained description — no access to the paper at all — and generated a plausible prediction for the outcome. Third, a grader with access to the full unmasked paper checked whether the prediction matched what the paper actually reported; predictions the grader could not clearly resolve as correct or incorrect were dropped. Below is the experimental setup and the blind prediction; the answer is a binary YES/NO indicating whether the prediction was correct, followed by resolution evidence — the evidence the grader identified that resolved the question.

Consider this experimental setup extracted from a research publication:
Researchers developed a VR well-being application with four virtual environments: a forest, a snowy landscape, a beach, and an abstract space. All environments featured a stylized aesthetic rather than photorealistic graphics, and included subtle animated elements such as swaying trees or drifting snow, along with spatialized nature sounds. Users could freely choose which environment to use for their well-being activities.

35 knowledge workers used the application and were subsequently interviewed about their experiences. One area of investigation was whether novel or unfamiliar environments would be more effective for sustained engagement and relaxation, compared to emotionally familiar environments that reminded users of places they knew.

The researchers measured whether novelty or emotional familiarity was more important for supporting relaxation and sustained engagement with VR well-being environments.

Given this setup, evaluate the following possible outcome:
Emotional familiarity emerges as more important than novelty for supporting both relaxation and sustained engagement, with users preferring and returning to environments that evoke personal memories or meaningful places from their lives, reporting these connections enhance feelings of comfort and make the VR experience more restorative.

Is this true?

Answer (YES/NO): NO